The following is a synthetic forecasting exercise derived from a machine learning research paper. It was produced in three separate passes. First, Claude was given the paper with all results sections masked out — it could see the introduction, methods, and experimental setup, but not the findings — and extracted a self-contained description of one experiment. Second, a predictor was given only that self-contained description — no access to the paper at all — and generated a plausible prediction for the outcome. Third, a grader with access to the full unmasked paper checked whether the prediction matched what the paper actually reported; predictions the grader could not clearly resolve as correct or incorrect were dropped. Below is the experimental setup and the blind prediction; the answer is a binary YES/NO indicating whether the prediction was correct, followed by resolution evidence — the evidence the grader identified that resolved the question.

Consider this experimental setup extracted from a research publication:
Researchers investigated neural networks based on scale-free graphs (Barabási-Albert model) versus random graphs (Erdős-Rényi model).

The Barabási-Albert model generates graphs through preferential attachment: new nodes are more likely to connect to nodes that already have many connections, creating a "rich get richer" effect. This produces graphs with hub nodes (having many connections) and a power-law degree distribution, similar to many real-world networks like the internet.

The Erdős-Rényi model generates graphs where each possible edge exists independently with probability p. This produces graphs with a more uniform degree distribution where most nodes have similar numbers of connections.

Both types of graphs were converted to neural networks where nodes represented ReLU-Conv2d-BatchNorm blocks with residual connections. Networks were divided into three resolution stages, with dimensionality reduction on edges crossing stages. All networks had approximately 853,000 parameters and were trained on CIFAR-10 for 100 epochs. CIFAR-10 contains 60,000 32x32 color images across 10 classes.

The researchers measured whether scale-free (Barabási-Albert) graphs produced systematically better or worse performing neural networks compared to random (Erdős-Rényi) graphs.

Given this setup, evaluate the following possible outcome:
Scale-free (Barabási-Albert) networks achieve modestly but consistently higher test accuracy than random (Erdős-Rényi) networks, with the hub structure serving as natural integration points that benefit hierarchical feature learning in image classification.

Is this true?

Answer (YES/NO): NO